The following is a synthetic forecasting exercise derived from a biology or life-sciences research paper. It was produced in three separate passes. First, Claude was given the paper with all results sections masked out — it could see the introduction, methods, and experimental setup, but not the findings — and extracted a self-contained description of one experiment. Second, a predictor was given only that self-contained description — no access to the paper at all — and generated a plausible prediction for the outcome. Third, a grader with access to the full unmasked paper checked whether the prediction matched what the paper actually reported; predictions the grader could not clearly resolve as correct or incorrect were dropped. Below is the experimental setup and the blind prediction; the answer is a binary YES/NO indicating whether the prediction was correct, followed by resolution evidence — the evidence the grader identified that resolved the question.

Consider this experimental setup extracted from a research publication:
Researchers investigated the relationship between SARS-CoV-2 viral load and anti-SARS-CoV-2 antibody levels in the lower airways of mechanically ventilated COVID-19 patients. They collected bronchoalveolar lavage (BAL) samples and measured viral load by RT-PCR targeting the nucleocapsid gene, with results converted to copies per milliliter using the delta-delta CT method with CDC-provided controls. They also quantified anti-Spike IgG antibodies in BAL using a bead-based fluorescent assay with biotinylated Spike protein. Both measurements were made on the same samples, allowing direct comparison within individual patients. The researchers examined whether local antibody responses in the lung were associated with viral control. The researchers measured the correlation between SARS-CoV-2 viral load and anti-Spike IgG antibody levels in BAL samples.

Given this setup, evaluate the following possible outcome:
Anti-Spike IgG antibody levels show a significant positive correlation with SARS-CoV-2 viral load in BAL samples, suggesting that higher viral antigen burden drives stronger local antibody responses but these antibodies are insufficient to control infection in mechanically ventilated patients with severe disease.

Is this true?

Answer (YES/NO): NO